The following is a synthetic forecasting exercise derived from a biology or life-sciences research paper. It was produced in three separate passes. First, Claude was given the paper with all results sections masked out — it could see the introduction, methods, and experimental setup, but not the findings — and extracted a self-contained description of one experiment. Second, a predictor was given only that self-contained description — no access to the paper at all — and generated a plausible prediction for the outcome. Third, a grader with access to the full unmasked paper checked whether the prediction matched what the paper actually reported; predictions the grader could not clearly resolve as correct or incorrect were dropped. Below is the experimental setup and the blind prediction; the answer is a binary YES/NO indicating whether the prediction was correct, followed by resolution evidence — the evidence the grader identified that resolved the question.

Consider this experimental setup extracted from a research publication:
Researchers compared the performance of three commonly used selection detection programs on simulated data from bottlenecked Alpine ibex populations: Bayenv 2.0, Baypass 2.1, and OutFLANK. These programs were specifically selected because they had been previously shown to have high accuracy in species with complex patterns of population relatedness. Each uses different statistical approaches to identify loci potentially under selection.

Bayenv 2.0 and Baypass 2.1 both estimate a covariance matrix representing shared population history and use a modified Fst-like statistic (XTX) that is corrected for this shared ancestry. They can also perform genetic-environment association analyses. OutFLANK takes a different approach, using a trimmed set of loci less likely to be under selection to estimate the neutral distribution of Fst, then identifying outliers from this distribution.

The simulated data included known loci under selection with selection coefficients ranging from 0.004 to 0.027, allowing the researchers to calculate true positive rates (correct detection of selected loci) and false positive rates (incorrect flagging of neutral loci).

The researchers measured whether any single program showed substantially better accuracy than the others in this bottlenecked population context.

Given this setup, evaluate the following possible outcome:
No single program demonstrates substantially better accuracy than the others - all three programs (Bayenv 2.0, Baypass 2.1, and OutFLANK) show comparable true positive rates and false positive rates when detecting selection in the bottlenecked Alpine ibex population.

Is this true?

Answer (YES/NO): YES